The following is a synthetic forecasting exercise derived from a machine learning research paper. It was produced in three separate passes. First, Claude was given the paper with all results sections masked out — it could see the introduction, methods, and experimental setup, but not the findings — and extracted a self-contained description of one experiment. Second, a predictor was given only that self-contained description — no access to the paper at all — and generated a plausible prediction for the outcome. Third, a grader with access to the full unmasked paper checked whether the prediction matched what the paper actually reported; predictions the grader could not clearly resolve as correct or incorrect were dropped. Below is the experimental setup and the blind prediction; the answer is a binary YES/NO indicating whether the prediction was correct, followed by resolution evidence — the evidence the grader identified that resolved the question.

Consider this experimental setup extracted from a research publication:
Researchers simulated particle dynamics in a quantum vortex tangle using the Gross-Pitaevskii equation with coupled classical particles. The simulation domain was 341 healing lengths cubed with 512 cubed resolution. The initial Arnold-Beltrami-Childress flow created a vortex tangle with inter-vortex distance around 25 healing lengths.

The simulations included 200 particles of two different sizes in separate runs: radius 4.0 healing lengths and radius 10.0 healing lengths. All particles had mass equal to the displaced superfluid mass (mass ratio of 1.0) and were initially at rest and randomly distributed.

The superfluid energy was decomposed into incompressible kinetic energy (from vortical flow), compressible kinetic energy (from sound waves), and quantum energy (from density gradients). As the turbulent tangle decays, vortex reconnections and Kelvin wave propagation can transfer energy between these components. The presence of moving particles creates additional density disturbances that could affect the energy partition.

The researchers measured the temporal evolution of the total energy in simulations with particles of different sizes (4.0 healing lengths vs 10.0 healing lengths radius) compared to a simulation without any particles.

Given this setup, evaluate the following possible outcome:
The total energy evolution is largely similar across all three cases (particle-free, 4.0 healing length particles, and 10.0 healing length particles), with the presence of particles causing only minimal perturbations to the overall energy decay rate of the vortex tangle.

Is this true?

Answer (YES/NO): YES